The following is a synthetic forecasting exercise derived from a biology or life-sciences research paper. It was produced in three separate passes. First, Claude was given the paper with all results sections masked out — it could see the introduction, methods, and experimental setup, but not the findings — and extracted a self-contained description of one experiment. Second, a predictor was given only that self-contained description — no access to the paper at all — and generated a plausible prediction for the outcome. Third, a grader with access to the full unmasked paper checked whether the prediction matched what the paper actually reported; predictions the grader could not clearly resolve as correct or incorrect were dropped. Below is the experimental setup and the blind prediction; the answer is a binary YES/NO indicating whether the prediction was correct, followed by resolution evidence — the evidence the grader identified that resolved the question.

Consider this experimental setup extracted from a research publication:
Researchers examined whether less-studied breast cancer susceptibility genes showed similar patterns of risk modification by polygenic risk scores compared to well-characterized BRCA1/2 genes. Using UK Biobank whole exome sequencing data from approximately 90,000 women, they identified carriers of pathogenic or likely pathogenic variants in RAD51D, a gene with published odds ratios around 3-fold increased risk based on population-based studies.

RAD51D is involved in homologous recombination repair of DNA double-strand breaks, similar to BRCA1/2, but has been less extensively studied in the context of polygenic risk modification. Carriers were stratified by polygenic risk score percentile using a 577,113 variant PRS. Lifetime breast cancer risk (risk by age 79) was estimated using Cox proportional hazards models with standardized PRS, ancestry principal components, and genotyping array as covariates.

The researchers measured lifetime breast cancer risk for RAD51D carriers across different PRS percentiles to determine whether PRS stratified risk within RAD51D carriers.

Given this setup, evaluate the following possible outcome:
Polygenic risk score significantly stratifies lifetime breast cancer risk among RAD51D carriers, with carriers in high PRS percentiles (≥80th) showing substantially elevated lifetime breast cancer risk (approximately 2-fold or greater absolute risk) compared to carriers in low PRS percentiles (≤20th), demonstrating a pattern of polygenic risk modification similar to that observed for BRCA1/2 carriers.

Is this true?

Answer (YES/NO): NO